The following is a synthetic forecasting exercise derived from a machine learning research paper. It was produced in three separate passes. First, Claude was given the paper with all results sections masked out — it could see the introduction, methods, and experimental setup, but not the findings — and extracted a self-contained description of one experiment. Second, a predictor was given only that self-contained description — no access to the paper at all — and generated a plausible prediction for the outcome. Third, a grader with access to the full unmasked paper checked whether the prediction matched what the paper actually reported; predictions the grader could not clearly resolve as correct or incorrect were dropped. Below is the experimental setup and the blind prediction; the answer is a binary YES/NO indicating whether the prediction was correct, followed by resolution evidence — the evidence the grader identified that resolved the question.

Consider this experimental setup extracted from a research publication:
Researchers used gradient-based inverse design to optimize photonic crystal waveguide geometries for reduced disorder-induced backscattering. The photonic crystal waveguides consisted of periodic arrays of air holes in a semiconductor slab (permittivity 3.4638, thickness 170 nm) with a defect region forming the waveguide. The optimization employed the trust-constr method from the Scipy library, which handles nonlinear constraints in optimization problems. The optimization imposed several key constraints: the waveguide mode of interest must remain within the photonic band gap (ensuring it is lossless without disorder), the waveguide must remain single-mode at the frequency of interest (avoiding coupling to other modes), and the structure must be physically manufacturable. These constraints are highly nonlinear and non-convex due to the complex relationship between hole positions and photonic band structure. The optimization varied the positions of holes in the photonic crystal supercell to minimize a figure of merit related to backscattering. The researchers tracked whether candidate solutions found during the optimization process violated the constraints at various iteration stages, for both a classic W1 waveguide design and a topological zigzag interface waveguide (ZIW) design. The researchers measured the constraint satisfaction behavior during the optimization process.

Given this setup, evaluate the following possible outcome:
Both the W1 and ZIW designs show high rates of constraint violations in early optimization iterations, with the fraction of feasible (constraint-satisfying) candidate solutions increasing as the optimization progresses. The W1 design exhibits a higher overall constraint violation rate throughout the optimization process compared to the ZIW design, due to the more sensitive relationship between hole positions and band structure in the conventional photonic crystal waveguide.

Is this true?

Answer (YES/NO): NO